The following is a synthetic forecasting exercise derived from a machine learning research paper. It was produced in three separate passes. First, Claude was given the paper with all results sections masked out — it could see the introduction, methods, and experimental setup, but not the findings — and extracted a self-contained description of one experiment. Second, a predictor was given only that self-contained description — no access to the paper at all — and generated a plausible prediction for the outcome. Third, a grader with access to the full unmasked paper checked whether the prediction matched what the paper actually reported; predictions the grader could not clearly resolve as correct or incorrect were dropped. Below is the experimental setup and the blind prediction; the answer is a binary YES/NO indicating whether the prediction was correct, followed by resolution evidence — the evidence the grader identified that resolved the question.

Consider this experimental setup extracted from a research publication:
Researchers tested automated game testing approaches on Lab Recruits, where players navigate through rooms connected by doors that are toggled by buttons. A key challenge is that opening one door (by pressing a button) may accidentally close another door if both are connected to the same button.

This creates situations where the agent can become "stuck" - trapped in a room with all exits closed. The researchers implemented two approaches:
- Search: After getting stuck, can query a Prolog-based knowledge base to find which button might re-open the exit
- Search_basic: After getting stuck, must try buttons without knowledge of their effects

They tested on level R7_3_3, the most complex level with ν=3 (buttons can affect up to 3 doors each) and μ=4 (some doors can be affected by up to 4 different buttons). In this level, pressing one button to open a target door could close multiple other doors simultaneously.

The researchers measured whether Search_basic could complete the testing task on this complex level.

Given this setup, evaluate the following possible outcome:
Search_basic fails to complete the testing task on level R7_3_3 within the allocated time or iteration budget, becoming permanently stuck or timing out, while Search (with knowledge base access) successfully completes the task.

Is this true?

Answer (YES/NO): NO